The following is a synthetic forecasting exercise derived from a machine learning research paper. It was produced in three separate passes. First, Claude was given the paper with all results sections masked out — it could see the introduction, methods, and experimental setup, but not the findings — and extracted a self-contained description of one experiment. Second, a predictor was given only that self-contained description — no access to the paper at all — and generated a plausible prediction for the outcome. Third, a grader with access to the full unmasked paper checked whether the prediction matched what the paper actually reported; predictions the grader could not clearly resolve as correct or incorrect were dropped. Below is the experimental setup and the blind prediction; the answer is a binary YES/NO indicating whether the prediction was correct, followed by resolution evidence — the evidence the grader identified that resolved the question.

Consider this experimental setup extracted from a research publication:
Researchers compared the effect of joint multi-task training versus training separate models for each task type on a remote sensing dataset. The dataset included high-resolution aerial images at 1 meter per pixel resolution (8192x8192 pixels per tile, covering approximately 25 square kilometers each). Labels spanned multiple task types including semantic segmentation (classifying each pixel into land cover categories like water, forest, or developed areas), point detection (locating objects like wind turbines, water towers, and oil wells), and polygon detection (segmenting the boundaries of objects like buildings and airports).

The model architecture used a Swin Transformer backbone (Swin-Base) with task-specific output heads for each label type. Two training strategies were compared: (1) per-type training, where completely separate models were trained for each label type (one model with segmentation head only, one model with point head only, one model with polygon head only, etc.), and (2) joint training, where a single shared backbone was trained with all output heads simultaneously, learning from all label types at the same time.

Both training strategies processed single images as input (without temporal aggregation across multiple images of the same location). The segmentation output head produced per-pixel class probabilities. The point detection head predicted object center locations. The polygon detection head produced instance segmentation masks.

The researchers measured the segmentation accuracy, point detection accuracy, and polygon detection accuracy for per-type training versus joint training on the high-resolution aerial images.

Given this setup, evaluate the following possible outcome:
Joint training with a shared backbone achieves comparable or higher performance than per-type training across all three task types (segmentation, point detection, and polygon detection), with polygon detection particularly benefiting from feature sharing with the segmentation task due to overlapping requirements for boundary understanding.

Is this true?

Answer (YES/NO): NO